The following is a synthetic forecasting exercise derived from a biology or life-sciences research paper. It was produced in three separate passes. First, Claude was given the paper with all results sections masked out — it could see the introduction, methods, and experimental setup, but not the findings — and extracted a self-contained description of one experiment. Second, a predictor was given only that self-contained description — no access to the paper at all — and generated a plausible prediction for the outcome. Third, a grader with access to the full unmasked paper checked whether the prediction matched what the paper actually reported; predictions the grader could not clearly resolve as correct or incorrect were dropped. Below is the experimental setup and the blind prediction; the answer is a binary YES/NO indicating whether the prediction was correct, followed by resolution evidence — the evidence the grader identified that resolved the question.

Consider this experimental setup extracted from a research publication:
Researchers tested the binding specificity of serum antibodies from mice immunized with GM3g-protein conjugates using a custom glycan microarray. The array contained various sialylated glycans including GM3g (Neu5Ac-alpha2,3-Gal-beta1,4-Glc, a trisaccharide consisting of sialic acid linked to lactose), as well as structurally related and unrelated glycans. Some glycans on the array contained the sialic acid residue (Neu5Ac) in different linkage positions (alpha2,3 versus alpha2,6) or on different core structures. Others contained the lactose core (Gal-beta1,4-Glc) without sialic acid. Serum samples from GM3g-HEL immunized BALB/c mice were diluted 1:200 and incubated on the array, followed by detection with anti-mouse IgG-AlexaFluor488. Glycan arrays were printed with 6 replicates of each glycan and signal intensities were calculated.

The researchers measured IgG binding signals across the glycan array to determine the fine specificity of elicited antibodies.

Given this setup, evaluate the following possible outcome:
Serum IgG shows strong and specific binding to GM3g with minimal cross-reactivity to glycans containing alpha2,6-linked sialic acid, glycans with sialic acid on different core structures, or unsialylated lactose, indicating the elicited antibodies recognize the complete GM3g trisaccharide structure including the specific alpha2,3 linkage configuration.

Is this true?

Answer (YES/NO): NO